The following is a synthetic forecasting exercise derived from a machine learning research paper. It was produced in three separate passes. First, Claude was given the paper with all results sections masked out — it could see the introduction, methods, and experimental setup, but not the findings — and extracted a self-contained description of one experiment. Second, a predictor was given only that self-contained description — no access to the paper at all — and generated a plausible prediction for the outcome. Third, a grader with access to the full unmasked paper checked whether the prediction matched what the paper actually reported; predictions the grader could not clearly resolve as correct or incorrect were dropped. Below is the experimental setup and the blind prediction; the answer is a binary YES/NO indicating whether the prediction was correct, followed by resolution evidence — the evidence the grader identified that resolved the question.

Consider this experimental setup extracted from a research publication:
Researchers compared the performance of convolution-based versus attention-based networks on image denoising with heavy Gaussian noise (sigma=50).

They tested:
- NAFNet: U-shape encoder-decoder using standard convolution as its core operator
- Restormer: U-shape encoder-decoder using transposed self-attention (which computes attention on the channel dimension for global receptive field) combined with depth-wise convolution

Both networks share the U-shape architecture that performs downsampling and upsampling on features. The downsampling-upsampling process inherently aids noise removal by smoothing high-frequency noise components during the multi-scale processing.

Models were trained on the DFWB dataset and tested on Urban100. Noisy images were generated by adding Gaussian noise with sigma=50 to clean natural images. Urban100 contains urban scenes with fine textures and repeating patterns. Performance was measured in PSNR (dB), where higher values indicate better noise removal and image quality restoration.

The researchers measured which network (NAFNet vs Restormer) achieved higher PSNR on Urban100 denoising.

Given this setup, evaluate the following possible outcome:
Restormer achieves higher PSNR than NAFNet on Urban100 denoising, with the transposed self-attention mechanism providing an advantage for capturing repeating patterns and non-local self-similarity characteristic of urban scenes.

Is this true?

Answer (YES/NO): YES